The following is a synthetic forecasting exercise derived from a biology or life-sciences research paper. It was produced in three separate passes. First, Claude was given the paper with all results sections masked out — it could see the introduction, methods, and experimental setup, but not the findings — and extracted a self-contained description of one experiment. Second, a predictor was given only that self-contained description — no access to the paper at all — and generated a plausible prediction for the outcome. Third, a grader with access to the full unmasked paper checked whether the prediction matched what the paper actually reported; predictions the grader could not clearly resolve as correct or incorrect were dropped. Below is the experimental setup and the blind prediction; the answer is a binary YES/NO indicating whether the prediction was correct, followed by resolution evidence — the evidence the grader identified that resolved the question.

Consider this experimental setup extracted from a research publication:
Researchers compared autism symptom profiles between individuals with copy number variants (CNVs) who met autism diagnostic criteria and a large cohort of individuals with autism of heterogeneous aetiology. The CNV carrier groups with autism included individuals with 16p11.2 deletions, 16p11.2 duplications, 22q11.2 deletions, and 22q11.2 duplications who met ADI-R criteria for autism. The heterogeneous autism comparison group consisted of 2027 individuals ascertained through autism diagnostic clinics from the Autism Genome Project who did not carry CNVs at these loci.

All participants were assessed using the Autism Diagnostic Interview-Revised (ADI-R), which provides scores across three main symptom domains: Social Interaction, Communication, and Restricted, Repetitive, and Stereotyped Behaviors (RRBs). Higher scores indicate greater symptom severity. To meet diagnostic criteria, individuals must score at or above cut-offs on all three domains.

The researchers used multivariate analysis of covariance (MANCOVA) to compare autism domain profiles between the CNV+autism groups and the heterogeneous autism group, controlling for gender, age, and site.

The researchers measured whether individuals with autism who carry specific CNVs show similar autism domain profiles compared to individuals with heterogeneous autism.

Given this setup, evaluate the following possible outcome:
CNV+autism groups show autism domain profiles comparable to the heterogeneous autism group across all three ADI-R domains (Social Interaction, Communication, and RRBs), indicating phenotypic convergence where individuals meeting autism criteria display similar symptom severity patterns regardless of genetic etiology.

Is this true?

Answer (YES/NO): NO